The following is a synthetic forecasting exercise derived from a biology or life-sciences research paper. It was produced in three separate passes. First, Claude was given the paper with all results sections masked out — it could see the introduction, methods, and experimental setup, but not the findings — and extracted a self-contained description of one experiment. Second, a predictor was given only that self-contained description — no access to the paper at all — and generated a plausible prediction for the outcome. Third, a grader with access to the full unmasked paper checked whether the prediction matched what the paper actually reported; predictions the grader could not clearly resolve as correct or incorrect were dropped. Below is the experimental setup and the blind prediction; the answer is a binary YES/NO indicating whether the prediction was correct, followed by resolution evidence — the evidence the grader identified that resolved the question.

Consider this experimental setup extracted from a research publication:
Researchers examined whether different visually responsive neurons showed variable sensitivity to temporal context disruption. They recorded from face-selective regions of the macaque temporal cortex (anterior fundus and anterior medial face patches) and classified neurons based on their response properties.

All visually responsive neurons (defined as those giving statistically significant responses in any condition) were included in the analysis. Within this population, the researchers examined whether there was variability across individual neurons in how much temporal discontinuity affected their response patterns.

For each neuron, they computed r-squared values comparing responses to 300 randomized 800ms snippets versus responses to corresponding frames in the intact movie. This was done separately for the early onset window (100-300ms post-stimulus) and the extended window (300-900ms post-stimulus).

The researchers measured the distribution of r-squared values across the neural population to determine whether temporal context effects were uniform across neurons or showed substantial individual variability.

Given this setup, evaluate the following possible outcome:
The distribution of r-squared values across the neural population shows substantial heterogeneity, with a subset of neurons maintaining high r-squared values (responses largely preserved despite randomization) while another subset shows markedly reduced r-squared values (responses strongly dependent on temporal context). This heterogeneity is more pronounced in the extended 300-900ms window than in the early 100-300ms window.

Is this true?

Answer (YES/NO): YES